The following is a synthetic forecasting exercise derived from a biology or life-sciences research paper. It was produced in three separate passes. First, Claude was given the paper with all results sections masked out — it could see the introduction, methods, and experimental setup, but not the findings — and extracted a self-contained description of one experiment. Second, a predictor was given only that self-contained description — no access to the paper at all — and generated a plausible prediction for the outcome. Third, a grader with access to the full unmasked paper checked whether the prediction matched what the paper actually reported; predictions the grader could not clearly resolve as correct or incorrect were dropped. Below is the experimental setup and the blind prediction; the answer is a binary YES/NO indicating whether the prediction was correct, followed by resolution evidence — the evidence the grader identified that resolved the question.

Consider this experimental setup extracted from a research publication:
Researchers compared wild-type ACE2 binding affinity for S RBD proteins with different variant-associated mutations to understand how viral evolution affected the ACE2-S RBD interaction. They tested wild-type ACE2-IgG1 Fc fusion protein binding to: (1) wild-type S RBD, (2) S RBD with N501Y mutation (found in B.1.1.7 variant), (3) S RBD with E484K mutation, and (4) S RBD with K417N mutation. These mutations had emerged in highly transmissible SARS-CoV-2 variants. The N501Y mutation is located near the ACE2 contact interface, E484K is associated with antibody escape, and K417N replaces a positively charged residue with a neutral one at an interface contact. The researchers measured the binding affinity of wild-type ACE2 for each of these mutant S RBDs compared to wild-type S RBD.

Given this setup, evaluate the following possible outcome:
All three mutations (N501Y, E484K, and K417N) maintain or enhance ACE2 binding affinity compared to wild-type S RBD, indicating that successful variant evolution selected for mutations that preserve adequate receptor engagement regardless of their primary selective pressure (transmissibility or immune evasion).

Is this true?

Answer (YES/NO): NO